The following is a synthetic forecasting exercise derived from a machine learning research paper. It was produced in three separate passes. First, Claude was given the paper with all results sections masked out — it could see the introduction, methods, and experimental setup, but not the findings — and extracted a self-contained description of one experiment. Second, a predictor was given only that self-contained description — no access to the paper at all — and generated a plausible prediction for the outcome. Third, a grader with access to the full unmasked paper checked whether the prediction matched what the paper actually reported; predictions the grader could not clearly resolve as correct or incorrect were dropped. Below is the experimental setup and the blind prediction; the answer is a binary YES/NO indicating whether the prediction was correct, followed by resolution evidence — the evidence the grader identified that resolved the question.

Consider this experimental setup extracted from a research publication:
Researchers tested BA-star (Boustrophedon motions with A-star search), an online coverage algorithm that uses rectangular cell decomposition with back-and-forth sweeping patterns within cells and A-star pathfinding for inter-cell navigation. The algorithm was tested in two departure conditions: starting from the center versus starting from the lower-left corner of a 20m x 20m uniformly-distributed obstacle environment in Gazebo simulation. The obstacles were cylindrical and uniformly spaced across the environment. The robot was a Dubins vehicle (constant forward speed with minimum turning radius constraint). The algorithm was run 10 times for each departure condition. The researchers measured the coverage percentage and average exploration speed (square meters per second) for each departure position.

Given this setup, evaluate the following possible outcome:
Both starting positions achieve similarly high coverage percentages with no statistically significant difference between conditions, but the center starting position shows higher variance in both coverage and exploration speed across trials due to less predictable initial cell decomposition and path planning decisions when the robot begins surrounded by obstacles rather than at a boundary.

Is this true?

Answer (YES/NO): NO